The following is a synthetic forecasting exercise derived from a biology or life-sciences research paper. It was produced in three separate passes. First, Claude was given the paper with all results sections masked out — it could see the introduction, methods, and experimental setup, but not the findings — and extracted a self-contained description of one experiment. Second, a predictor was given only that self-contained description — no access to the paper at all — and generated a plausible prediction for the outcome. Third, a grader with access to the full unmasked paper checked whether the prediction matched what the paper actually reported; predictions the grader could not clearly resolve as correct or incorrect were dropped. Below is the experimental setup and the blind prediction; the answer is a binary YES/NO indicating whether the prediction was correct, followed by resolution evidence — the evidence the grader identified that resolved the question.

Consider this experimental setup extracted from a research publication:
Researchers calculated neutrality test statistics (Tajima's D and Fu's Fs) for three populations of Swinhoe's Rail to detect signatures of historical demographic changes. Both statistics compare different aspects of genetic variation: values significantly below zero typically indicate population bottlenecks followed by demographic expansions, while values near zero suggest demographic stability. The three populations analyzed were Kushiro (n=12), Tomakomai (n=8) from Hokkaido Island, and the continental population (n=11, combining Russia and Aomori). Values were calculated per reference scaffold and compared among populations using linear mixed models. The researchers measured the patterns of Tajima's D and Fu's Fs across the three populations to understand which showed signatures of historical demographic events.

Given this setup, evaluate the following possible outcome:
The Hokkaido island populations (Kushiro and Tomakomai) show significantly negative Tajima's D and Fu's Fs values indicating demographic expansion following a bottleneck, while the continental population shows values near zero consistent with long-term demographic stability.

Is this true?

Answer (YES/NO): NO